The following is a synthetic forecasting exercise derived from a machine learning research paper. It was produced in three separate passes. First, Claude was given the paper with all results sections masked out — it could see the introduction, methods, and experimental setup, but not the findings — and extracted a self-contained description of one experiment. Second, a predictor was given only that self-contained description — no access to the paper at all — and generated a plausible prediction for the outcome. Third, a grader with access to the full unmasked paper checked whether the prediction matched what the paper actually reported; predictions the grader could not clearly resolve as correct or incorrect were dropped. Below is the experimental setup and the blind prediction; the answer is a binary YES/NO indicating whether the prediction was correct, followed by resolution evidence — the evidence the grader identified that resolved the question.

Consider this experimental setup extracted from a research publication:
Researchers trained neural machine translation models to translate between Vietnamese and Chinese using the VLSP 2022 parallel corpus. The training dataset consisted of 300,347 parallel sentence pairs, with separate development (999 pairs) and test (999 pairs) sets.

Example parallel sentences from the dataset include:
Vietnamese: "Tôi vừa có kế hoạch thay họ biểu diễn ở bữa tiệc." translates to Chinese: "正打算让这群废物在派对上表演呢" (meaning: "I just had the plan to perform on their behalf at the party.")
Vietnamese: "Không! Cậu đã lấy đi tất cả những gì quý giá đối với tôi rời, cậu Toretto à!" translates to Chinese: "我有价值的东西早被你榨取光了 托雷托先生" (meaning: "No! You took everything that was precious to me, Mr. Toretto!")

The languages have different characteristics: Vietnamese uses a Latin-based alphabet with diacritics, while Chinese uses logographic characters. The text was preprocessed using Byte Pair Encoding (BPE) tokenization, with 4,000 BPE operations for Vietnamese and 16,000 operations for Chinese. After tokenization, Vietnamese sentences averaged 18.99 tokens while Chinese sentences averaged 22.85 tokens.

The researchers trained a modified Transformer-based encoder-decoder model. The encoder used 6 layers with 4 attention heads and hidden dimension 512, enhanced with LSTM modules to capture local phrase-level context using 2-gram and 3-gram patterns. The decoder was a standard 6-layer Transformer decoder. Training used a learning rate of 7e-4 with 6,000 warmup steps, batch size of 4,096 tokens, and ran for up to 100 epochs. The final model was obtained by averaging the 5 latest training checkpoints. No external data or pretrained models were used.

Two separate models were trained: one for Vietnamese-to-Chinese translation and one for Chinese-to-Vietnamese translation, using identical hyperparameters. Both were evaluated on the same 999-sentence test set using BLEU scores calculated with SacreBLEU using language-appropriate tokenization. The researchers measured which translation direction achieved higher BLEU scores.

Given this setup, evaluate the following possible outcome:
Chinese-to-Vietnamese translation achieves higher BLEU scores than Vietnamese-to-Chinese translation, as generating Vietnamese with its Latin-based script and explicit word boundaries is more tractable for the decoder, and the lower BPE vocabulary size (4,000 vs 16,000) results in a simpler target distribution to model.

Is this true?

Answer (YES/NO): NO